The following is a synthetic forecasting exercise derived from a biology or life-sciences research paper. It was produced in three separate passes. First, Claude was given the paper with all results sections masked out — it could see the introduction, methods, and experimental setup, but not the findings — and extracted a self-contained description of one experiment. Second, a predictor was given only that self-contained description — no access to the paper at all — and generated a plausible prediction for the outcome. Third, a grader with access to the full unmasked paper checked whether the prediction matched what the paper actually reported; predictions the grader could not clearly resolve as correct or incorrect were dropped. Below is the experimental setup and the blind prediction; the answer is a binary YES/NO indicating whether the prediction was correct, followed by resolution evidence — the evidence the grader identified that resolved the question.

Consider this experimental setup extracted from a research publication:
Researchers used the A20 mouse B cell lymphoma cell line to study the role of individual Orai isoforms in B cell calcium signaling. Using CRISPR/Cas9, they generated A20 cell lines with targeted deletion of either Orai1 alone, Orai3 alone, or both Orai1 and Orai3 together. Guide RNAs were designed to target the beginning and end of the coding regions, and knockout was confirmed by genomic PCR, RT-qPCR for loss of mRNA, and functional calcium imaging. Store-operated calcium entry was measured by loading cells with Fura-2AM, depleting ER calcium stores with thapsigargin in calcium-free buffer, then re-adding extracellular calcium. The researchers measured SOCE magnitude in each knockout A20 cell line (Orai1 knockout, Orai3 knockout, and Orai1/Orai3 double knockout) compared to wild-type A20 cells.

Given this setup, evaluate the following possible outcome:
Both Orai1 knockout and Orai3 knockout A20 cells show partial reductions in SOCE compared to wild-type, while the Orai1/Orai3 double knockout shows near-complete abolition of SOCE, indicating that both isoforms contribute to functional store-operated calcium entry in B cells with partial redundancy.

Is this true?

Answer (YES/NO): YES